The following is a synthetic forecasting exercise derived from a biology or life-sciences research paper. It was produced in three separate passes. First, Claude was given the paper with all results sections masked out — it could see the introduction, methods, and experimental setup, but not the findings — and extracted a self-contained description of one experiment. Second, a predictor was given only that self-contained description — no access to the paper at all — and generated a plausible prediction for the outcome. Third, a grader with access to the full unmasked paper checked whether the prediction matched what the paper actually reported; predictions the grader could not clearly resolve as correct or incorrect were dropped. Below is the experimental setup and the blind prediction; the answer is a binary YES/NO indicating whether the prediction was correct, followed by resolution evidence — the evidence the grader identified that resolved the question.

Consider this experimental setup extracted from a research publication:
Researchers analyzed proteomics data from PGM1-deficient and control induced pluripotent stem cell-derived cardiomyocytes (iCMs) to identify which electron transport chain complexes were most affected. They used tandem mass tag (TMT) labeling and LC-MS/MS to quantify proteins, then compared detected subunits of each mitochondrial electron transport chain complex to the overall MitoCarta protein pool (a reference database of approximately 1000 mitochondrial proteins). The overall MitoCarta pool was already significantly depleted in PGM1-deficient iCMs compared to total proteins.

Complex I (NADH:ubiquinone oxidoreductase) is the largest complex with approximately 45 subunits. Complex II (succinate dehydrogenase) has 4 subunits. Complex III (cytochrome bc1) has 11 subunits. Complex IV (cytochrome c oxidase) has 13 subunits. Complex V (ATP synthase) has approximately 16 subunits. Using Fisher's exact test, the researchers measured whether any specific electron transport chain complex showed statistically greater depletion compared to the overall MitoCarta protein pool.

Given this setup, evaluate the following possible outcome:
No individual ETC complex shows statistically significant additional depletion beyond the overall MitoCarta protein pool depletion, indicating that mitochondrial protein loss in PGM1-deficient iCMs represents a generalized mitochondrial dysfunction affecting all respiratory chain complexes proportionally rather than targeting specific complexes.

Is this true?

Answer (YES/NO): NO